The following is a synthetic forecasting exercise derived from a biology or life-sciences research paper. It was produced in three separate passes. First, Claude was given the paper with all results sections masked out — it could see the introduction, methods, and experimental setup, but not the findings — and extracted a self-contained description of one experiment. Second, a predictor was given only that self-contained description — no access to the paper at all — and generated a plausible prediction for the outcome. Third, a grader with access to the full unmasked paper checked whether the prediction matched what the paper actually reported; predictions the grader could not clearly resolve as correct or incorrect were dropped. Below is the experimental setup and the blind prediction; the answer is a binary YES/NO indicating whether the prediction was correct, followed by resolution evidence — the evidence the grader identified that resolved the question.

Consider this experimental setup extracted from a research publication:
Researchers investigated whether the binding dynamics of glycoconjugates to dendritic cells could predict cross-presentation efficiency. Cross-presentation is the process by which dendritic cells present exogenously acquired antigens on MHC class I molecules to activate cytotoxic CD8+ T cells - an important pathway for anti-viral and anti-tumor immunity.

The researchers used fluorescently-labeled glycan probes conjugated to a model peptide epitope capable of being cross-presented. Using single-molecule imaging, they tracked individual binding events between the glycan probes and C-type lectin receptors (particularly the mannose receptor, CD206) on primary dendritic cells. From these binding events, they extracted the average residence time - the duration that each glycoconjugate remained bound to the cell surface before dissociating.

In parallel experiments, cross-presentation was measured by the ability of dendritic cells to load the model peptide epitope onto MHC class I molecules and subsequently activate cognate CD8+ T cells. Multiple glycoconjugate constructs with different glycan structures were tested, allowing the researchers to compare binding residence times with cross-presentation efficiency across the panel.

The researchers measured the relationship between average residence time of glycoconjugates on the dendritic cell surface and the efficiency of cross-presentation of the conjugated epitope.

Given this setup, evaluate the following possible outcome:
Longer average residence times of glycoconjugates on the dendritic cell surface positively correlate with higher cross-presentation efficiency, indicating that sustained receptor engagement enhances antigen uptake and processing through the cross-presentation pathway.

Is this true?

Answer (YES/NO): NO